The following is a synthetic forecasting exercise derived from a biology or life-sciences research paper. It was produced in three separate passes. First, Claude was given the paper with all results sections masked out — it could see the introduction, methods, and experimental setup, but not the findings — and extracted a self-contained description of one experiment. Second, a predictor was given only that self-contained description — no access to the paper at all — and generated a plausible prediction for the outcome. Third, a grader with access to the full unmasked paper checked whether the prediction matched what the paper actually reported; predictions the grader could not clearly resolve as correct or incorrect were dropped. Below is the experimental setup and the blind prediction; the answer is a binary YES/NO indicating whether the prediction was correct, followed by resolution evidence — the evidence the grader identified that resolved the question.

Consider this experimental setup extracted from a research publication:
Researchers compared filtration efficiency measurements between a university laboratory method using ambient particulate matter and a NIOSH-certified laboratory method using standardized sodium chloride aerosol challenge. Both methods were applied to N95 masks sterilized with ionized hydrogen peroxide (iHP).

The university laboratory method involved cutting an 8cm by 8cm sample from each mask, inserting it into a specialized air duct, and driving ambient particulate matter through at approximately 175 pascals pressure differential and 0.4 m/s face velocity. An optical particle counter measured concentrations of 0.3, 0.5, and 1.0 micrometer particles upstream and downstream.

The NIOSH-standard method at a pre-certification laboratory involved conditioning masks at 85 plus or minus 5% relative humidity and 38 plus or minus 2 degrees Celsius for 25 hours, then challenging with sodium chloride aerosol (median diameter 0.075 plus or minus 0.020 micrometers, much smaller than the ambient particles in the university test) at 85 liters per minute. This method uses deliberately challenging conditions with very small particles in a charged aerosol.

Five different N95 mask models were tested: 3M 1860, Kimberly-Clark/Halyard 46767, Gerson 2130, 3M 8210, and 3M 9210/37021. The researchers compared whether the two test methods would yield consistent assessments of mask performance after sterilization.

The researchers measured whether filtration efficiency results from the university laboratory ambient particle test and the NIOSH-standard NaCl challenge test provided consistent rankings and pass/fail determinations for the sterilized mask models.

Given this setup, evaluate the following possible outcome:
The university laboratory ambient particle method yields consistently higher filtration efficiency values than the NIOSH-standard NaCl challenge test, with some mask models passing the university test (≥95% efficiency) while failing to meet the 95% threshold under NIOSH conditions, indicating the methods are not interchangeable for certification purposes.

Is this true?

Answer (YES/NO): NO